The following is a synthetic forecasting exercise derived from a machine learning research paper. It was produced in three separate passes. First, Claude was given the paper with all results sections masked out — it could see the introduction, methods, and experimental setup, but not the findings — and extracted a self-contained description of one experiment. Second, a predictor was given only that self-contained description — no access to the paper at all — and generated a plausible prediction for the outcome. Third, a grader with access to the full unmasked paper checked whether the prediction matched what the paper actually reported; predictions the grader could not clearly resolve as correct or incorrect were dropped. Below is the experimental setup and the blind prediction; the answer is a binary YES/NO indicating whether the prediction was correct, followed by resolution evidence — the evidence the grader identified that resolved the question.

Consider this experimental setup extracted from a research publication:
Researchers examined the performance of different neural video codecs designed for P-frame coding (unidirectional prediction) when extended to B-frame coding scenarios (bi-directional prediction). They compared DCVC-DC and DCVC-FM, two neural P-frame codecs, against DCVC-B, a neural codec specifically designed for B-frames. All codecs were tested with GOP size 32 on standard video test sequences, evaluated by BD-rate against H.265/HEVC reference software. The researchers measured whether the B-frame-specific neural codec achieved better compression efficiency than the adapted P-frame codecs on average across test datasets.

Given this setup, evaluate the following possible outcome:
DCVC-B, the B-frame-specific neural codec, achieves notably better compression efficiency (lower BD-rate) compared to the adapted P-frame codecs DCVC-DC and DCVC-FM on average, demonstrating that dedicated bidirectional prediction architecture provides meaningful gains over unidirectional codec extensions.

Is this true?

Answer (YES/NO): YES